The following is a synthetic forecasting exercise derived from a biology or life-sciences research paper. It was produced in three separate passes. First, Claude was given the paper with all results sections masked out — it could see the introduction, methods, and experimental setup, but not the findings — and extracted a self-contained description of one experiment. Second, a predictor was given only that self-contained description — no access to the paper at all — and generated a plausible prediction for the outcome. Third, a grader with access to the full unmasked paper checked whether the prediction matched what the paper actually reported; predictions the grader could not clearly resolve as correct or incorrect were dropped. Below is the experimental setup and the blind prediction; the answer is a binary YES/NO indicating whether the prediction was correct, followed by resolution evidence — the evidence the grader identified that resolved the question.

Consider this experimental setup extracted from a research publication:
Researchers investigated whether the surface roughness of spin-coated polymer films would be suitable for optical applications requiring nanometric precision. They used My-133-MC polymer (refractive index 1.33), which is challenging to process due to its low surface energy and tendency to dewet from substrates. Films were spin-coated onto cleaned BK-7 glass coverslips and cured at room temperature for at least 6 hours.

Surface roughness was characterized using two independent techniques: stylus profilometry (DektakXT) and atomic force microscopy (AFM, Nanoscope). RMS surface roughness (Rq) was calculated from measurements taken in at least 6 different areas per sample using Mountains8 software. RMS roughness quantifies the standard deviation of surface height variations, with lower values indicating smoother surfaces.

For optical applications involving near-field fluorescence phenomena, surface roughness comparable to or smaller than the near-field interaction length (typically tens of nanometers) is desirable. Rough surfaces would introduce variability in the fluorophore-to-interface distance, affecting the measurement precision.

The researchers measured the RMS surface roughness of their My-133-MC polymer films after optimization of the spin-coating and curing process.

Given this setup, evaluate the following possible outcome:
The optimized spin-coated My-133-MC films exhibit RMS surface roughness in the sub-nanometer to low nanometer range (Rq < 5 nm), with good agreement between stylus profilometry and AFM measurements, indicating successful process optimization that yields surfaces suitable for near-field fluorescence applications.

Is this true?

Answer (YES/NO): YES